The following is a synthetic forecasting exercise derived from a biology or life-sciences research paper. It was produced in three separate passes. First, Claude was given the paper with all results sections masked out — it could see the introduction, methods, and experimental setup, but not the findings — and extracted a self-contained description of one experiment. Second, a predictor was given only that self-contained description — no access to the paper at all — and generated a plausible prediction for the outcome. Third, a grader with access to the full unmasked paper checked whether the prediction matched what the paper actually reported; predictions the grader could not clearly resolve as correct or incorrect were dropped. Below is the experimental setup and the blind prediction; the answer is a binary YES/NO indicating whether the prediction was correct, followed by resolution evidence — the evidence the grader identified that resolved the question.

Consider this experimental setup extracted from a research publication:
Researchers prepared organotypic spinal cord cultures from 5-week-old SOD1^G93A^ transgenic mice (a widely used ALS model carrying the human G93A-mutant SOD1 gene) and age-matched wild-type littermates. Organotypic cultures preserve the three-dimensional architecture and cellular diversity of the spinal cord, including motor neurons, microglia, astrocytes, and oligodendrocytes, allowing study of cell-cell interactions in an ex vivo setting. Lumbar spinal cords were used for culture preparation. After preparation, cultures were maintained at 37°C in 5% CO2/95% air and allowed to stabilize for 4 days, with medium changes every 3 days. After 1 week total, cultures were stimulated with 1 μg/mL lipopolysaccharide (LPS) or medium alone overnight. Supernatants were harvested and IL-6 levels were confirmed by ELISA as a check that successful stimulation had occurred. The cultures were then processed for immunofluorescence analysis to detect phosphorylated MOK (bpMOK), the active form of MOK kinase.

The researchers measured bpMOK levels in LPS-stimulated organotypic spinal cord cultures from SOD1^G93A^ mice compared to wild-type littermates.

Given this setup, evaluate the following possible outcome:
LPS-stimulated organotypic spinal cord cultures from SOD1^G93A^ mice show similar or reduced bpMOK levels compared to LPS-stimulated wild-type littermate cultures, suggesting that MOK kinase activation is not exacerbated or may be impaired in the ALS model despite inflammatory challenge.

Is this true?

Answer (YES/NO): NO